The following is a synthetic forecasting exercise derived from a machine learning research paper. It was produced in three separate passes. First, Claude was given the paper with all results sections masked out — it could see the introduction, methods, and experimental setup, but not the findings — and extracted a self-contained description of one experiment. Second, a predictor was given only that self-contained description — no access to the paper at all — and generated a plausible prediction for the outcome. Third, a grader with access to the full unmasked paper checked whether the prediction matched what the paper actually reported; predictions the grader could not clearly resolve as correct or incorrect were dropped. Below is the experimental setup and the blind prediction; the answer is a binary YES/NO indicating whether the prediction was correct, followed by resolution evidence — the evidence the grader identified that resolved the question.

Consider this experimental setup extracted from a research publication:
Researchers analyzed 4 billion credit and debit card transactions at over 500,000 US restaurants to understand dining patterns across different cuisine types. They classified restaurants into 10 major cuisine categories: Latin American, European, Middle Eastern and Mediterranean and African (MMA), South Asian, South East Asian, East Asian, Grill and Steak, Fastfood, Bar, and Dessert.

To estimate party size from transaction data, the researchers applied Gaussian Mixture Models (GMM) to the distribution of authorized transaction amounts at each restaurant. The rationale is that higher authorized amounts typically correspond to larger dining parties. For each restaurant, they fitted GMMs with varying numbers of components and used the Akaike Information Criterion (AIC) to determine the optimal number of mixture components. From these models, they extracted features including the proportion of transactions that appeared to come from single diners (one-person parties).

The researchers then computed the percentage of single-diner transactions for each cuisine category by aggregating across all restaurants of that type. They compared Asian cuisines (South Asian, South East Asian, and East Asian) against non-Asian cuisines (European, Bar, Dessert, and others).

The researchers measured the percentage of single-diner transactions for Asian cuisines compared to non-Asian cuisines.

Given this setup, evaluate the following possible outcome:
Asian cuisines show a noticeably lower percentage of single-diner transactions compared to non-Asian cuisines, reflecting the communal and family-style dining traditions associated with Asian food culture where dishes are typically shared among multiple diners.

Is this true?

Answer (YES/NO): YES